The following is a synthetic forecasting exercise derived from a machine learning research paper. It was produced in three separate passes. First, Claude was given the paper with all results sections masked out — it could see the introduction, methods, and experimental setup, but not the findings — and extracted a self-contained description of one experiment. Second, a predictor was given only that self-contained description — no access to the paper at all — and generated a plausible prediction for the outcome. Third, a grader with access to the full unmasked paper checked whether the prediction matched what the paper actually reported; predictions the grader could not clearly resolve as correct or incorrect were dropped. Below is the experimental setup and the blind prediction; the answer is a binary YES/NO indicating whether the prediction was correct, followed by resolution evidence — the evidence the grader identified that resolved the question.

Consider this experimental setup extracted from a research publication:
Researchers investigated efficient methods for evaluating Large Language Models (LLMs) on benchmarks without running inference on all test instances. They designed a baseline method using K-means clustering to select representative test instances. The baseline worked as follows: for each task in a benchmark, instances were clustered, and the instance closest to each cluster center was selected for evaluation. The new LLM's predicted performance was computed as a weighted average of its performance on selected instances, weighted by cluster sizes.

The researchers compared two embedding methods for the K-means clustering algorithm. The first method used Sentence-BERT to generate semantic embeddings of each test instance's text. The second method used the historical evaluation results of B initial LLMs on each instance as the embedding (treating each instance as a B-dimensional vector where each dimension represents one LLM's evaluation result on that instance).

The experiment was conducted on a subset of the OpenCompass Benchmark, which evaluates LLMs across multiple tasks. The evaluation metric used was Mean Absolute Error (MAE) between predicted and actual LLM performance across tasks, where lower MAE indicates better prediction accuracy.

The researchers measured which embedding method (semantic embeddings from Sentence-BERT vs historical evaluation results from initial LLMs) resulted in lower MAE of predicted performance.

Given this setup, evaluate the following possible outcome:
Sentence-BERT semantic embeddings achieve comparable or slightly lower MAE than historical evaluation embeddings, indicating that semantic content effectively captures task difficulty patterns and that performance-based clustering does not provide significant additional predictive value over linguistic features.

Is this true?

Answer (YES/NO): NO